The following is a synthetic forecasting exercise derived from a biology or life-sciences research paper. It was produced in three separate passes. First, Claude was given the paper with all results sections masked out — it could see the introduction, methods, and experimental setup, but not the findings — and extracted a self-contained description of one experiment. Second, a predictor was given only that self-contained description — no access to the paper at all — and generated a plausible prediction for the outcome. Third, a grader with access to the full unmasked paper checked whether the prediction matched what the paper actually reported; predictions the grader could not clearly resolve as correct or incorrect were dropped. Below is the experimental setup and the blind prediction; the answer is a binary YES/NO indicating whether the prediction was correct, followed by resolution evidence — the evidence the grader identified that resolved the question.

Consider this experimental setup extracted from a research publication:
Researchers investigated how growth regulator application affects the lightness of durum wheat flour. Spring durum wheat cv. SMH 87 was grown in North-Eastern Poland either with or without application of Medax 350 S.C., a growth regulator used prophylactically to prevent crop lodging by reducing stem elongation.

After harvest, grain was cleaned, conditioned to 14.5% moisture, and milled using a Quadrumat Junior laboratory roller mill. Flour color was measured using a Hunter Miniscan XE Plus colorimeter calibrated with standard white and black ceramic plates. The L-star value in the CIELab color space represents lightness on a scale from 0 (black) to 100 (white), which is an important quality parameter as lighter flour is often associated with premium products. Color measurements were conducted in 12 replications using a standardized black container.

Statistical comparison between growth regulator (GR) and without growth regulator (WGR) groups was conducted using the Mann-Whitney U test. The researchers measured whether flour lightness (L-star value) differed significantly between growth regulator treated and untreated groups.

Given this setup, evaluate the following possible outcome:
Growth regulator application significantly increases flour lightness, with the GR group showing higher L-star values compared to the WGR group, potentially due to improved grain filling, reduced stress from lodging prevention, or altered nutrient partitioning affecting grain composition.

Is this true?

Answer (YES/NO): NO